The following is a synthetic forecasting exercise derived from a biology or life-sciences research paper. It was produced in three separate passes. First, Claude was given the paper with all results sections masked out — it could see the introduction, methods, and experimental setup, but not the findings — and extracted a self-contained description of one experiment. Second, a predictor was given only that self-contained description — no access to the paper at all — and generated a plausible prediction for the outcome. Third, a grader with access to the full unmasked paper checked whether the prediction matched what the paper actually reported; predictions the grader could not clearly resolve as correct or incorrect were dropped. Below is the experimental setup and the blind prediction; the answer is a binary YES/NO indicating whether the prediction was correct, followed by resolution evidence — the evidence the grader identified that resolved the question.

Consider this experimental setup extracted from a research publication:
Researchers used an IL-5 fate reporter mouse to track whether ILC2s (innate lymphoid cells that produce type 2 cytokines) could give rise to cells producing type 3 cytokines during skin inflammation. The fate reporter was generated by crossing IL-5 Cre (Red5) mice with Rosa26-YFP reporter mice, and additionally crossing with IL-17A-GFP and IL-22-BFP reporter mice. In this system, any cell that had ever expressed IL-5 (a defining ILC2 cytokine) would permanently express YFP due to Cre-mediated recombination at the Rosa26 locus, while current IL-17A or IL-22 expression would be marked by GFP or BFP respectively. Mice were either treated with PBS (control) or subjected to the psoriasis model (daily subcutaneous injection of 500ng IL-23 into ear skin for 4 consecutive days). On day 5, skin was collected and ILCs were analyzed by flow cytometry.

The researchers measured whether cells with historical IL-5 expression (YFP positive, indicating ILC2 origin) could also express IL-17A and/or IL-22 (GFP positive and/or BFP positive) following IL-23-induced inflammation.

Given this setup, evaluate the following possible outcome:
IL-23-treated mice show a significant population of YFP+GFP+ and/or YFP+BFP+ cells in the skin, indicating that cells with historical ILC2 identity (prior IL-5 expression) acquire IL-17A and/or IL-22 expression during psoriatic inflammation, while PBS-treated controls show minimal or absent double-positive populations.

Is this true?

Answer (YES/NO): YES